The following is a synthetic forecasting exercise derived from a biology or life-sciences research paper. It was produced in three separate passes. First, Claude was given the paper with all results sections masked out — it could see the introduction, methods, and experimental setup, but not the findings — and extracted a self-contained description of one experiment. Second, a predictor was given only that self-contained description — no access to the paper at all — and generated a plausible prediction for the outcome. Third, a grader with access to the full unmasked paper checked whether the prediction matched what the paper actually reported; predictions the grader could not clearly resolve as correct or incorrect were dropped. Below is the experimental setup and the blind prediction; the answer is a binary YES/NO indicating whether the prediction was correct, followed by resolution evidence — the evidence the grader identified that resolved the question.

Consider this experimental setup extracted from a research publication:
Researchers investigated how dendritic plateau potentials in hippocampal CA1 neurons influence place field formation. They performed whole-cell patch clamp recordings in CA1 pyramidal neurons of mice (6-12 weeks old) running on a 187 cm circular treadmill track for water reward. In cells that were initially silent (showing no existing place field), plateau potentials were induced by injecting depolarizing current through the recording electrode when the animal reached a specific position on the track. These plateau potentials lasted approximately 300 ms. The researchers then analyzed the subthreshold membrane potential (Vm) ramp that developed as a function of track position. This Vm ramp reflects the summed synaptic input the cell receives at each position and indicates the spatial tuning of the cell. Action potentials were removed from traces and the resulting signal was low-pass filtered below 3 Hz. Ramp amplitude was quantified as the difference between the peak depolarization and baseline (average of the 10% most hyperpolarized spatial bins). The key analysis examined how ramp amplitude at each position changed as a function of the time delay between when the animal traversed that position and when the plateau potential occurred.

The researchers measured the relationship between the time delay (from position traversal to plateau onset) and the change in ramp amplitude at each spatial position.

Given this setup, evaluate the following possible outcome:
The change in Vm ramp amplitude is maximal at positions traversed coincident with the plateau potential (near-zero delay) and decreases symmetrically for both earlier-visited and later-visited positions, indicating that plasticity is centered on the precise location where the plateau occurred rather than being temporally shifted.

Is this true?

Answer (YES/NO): NO